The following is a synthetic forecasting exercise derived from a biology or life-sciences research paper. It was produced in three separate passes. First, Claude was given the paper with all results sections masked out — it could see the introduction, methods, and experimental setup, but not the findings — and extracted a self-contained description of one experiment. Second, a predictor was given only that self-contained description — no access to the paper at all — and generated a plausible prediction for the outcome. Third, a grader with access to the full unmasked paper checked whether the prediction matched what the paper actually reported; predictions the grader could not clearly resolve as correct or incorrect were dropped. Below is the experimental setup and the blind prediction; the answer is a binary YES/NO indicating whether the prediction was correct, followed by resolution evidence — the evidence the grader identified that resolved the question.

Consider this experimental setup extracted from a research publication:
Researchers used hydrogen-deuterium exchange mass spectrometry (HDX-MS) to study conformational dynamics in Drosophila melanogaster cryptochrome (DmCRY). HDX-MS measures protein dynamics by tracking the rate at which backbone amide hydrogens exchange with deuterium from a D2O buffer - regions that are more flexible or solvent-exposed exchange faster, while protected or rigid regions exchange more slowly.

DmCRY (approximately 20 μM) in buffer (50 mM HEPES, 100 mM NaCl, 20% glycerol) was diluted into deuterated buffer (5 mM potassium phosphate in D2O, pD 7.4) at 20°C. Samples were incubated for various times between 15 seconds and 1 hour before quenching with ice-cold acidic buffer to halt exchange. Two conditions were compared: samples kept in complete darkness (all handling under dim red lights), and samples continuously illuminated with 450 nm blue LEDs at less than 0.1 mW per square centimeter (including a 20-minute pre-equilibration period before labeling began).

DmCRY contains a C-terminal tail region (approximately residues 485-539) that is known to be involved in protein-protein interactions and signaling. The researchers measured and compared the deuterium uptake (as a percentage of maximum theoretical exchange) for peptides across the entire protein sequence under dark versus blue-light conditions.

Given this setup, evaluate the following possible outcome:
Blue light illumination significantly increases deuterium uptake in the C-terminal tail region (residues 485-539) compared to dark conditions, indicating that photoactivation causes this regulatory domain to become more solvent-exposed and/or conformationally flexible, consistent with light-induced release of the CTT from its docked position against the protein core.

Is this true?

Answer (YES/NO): YES